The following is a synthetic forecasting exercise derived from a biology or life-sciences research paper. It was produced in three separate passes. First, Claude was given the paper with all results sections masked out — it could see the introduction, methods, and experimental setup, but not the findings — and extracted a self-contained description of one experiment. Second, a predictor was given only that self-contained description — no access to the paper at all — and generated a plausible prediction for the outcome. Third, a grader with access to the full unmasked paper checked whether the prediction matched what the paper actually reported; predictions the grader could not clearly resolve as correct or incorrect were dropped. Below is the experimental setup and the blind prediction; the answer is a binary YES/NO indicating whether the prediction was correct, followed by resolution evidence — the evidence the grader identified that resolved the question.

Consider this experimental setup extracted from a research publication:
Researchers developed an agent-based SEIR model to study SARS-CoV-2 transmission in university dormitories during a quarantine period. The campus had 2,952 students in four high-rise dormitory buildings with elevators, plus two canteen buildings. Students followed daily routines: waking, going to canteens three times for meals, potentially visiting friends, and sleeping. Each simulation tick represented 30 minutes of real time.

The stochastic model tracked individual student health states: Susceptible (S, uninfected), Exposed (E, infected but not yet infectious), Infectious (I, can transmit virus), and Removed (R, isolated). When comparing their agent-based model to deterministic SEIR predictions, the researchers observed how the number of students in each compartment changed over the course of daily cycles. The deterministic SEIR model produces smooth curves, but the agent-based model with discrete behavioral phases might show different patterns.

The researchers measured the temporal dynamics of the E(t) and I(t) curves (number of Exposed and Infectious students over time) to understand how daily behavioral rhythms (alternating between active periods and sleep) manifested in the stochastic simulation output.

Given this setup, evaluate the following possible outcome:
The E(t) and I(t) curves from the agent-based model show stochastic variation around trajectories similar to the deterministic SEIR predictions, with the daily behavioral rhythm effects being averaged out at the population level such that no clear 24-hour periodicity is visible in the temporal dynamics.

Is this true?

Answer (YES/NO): NO